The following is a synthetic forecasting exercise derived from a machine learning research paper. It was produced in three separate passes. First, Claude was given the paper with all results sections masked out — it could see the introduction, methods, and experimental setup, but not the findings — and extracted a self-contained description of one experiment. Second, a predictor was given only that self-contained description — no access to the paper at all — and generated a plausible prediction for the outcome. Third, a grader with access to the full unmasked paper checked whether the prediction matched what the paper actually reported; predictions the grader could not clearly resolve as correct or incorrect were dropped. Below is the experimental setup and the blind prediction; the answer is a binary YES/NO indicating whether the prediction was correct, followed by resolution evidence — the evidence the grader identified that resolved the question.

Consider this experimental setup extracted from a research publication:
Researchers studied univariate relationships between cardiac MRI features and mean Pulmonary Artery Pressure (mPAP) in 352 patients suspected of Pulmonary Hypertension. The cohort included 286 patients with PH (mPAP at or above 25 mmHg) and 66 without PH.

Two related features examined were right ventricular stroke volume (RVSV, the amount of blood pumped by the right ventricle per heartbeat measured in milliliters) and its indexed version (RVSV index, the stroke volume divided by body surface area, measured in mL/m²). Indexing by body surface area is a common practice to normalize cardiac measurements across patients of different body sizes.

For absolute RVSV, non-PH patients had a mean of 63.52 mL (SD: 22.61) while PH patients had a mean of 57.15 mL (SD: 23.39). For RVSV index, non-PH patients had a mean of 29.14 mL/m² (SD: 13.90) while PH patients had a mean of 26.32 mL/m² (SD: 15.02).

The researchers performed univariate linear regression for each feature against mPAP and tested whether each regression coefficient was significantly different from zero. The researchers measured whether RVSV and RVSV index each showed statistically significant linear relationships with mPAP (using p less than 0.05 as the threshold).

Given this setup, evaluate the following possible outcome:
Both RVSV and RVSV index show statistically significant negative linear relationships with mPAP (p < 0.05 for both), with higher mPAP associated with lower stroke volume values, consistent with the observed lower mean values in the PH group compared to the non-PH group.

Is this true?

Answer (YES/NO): NO